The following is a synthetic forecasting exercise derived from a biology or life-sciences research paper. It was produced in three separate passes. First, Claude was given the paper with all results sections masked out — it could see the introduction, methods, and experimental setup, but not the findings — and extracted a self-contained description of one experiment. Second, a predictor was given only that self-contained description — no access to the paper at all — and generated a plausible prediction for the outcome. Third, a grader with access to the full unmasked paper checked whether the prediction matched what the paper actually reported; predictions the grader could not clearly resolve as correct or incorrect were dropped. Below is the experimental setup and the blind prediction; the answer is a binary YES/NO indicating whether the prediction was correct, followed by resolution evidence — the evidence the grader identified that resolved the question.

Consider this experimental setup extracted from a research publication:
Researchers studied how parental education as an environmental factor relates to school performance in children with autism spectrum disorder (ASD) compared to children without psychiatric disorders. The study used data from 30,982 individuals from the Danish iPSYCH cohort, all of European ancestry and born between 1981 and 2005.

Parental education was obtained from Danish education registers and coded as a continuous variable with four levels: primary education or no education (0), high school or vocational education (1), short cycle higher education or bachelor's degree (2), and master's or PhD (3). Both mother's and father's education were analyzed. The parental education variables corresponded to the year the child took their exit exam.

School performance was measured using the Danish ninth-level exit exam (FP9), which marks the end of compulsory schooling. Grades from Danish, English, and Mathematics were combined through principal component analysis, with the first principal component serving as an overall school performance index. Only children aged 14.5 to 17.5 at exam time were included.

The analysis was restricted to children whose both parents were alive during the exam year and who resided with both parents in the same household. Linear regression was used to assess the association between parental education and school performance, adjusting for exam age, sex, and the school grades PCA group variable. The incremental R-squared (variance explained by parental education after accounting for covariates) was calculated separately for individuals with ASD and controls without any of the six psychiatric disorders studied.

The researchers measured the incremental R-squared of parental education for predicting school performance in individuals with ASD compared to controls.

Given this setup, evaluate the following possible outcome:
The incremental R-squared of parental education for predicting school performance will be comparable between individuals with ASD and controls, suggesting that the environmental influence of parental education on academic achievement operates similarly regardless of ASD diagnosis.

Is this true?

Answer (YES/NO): NO